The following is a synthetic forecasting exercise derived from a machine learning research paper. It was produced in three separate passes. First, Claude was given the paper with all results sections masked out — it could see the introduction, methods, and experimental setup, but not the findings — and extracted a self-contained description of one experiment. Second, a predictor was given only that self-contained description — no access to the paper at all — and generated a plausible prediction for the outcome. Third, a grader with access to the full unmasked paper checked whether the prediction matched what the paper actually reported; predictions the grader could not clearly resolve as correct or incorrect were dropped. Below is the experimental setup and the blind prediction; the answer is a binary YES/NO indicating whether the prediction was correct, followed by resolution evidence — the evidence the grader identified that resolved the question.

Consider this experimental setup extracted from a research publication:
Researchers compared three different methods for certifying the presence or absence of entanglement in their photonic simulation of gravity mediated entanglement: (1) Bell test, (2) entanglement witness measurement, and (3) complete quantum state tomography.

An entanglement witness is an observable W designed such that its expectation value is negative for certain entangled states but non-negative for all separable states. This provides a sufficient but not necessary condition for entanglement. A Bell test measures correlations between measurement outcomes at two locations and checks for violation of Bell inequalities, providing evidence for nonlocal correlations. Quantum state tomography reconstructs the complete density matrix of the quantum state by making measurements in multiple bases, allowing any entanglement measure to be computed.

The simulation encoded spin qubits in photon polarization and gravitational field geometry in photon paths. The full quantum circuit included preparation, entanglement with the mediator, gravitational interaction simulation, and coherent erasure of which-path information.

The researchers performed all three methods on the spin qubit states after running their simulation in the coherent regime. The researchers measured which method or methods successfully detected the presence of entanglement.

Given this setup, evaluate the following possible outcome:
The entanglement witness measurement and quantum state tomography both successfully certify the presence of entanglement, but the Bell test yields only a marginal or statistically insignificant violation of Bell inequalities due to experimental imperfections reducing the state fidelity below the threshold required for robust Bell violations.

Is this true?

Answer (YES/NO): NO